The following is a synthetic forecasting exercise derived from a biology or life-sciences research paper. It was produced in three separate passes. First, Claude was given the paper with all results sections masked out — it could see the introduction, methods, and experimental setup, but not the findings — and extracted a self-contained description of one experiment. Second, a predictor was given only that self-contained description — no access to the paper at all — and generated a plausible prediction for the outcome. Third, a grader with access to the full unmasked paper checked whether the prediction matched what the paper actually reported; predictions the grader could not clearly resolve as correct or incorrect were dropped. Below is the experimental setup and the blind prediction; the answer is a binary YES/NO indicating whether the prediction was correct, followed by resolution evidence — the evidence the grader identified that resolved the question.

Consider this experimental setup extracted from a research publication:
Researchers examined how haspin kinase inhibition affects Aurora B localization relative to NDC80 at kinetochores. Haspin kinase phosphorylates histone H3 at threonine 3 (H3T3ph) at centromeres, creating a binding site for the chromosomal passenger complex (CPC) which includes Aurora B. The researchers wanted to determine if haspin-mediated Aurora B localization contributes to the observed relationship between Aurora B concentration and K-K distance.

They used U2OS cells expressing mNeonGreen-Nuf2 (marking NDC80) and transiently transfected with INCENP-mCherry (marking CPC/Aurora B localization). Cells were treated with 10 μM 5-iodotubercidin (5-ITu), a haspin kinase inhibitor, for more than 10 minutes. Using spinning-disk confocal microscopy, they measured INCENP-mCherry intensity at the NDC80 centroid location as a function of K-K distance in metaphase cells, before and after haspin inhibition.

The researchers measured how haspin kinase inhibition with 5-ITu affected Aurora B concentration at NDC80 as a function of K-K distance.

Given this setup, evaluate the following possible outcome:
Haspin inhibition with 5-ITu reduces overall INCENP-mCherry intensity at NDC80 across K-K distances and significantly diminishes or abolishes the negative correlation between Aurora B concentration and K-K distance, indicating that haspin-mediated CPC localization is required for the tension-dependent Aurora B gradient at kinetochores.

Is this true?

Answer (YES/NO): YES